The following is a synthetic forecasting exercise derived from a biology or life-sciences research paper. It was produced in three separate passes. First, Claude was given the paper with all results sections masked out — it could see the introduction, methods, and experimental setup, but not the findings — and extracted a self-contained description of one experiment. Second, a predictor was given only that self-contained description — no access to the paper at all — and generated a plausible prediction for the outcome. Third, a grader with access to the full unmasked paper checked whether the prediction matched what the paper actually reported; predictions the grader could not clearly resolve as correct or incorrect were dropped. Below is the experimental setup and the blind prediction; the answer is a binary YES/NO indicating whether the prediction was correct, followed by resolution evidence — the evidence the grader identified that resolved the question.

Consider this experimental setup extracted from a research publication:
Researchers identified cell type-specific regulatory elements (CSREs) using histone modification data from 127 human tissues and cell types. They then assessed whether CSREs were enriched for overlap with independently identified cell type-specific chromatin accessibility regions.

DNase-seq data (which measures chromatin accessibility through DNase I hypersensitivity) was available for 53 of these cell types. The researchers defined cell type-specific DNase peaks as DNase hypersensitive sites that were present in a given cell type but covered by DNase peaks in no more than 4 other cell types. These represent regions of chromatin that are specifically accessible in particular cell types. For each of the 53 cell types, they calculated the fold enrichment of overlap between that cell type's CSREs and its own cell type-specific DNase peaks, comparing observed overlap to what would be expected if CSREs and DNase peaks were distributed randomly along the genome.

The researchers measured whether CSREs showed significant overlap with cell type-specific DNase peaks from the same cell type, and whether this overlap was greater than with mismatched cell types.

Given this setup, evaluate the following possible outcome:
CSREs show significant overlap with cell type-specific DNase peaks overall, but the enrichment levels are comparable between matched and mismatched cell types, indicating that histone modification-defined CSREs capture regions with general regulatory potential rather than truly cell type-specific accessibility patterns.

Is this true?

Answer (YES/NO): NO